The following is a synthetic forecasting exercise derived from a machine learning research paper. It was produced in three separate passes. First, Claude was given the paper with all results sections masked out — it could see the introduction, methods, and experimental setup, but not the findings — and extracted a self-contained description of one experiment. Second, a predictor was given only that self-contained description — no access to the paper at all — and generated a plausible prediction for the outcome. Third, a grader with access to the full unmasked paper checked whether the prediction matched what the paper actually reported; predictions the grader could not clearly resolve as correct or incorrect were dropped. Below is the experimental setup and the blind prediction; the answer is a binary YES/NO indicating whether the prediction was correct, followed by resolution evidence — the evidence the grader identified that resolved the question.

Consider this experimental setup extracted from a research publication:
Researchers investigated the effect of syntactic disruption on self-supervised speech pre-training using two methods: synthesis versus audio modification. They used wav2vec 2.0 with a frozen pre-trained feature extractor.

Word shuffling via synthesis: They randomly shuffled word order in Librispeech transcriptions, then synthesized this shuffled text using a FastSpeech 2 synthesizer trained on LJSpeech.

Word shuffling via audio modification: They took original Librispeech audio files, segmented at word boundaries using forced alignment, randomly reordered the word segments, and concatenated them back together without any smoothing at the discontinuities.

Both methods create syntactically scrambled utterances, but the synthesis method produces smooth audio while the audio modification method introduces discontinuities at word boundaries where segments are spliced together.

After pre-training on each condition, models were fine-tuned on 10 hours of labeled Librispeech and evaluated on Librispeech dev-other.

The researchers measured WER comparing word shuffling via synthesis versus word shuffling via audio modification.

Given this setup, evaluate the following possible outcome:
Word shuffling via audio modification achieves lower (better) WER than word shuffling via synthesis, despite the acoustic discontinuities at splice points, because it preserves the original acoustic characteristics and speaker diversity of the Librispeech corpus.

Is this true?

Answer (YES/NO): NO